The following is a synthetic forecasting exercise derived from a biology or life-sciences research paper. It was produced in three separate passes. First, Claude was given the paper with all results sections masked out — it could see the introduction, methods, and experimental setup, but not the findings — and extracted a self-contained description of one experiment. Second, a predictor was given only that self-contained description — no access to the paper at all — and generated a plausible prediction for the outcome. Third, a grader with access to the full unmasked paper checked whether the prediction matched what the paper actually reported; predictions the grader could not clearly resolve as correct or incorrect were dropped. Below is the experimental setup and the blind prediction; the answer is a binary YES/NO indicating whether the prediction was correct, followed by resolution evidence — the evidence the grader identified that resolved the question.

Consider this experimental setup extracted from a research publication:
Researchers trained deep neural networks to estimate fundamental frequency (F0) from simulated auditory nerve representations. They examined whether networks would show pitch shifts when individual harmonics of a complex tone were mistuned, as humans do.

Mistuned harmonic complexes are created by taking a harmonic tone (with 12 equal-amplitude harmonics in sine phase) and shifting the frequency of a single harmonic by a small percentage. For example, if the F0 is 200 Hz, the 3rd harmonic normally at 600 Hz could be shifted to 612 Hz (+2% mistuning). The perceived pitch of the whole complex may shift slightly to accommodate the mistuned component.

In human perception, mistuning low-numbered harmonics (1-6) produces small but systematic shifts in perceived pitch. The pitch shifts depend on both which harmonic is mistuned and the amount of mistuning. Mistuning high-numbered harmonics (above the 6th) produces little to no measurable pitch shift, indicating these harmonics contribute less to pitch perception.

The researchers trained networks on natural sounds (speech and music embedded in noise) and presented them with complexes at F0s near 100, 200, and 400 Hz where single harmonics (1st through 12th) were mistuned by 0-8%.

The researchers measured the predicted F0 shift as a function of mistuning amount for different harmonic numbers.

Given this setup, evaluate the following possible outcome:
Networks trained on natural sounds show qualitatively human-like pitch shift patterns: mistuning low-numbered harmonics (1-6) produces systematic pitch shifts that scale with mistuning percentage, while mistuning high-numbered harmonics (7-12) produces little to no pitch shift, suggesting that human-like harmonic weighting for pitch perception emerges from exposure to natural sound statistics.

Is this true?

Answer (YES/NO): YES